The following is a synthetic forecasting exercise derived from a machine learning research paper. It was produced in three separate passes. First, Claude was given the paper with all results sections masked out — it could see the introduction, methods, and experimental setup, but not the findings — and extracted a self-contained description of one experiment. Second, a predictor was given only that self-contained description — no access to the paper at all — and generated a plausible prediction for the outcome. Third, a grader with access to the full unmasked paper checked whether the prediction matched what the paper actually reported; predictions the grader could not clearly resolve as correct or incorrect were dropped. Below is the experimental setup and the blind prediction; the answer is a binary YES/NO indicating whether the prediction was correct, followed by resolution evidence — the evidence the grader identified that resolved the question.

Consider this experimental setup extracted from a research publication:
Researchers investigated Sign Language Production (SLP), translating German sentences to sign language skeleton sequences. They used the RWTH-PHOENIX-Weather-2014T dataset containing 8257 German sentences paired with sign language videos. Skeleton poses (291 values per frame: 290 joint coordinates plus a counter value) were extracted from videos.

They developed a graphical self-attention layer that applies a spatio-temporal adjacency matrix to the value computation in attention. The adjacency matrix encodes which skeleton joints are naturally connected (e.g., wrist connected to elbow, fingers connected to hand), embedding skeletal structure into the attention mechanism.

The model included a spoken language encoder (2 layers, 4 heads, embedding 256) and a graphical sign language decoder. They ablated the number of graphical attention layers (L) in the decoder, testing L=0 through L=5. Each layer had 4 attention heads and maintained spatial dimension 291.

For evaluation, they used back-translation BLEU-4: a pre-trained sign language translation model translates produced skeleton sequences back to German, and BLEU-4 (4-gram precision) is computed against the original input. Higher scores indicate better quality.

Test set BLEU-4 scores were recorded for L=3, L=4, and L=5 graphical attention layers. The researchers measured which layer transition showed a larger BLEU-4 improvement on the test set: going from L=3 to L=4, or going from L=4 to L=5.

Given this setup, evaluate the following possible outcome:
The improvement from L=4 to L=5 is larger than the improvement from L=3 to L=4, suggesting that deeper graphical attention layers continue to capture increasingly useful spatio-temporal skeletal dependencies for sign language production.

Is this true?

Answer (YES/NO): NO